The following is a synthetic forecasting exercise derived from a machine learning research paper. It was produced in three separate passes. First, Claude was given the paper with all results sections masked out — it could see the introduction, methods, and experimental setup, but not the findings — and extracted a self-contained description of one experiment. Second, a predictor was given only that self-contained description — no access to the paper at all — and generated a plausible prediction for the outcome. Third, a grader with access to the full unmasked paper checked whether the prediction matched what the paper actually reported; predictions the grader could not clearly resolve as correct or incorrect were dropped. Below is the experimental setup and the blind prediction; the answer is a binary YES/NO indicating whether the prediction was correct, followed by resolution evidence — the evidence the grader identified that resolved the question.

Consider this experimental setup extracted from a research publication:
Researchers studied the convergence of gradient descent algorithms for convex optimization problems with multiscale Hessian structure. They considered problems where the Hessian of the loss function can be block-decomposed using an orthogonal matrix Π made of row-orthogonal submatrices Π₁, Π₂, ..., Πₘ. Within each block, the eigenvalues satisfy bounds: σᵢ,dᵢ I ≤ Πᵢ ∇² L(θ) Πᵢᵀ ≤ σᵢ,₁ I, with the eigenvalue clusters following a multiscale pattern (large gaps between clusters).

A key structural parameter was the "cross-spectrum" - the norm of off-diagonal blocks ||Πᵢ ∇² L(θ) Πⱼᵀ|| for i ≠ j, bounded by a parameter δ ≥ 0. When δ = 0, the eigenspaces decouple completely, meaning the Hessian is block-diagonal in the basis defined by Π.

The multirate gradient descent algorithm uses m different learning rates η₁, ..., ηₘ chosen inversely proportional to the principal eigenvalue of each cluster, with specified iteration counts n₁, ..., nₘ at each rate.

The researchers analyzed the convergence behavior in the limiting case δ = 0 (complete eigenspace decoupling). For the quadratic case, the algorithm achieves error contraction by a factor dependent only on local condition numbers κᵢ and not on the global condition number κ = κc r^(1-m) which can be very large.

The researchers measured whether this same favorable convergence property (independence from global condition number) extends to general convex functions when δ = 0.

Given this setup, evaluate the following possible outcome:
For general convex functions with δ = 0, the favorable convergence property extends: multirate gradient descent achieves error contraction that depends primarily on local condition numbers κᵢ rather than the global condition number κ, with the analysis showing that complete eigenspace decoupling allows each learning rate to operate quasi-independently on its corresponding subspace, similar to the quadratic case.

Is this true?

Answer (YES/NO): YES